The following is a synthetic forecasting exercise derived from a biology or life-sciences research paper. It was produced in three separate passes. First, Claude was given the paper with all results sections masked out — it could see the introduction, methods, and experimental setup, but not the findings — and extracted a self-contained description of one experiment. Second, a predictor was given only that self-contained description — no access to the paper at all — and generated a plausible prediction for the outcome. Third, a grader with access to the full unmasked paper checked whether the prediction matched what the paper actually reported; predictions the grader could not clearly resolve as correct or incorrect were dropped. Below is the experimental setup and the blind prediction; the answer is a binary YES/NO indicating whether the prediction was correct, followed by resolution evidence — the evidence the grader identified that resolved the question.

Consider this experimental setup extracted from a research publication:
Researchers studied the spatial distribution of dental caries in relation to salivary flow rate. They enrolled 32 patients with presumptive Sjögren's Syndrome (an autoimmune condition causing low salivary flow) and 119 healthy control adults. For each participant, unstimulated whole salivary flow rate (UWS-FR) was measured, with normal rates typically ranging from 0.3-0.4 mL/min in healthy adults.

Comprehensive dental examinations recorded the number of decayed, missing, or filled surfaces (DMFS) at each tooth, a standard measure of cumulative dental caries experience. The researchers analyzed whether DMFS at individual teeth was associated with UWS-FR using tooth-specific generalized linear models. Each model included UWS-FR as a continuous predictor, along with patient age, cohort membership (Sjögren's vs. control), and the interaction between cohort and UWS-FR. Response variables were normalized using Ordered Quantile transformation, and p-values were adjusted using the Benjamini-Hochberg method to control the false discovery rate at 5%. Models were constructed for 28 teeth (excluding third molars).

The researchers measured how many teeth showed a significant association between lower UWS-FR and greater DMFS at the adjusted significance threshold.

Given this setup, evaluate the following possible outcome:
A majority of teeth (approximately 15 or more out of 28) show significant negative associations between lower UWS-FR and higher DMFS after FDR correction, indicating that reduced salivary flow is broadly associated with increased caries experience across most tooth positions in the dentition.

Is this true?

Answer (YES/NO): YES